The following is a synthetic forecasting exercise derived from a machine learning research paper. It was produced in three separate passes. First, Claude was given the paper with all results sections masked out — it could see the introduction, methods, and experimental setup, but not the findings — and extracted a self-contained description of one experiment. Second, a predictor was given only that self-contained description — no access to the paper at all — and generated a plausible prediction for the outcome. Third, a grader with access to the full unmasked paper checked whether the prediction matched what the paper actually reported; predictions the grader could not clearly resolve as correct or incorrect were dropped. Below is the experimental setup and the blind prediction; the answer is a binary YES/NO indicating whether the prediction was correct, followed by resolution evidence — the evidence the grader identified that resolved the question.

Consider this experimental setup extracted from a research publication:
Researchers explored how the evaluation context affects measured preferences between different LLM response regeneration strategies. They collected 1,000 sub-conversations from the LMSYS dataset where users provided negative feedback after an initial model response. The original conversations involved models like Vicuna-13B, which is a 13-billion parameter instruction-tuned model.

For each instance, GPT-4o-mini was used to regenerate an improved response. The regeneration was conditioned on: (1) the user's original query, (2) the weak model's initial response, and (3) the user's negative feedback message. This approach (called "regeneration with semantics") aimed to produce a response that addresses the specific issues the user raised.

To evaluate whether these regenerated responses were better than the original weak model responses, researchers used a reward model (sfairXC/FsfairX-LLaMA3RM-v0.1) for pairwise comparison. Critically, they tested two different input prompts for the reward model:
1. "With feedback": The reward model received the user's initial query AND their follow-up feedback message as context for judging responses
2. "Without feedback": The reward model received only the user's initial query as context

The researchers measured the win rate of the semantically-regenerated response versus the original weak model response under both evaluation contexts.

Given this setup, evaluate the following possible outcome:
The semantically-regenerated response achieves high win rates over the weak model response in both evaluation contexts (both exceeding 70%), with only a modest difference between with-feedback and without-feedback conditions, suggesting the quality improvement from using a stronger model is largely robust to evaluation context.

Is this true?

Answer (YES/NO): NO